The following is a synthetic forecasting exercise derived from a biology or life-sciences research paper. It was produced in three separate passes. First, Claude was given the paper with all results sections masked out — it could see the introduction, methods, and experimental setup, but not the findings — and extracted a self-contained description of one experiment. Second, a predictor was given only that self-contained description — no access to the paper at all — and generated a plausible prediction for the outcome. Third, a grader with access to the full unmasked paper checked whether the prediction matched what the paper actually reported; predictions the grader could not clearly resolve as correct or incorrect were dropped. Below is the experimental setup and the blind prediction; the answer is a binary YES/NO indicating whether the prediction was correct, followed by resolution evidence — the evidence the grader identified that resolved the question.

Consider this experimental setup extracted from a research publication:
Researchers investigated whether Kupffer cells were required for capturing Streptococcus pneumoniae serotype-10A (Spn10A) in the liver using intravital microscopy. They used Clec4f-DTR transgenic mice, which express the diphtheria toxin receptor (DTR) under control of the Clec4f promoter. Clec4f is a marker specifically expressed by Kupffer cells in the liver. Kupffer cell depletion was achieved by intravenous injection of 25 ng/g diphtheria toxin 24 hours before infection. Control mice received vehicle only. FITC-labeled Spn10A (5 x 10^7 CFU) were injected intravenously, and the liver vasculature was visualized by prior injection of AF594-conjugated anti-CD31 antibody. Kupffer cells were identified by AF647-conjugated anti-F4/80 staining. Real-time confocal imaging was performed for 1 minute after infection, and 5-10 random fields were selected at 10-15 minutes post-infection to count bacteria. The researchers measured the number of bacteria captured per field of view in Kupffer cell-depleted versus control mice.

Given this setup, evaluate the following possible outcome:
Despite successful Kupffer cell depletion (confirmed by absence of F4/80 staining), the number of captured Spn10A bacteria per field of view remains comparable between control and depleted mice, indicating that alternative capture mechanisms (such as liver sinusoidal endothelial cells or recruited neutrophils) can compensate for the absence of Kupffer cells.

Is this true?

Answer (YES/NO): NO